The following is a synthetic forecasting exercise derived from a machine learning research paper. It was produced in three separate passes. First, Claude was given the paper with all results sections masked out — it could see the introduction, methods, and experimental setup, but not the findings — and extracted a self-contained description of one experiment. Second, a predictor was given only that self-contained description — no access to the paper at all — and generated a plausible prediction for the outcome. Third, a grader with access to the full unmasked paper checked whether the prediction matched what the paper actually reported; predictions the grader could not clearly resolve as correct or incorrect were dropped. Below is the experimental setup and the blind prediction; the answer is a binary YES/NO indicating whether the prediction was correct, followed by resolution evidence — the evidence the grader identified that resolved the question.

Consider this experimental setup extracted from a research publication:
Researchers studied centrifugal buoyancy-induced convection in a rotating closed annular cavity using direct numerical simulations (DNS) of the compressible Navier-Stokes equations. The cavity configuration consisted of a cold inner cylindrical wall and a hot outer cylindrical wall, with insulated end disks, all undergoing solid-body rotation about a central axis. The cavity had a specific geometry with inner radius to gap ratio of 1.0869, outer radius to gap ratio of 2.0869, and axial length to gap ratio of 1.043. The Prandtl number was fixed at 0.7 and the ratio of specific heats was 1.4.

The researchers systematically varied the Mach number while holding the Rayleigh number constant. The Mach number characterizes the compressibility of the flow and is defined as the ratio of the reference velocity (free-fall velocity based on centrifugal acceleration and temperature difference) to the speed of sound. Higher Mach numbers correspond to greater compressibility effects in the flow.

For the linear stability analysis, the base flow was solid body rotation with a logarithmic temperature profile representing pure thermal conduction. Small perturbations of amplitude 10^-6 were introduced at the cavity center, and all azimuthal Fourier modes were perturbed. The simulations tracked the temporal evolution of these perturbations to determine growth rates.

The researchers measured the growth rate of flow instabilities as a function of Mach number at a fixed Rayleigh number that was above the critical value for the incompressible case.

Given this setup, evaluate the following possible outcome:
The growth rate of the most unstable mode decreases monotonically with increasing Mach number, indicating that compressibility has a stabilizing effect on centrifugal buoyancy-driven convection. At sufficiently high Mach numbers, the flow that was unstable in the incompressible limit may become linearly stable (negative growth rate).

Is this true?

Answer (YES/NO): YES